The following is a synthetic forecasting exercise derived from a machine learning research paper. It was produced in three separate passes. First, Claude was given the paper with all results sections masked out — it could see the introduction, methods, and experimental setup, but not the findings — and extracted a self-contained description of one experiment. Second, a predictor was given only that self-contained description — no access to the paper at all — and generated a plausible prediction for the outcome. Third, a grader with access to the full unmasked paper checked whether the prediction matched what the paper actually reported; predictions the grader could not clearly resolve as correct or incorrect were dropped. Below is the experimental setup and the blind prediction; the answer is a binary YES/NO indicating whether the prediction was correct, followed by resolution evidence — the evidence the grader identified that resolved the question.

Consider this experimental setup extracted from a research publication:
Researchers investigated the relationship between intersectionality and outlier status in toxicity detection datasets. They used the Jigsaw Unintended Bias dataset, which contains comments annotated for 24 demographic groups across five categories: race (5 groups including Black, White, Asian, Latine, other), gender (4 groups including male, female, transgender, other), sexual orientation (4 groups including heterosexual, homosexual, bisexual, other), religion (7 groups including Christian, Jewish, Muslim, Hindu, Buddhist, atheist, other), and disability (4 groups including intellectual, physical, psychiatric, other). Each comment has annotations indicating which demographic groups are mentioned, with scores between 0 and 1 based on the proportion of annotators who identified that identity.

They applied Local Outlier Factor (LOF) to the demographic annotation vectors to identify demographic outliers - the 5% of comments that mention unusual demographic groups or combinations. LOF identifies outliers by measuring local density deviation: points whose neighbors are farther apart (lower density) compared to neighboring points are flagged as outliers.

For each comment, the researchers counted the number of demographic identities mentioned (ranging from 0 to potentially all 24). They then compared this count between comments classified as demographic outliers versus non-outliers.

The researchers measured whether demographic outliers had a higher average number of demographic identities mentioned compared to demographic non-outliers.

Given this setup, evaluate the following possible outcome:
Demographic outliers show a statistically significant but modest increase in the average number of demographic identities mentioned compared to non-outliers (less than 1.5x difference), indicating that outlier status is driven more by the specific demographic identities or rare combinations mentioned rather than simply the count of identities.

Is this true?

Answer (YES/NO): NO